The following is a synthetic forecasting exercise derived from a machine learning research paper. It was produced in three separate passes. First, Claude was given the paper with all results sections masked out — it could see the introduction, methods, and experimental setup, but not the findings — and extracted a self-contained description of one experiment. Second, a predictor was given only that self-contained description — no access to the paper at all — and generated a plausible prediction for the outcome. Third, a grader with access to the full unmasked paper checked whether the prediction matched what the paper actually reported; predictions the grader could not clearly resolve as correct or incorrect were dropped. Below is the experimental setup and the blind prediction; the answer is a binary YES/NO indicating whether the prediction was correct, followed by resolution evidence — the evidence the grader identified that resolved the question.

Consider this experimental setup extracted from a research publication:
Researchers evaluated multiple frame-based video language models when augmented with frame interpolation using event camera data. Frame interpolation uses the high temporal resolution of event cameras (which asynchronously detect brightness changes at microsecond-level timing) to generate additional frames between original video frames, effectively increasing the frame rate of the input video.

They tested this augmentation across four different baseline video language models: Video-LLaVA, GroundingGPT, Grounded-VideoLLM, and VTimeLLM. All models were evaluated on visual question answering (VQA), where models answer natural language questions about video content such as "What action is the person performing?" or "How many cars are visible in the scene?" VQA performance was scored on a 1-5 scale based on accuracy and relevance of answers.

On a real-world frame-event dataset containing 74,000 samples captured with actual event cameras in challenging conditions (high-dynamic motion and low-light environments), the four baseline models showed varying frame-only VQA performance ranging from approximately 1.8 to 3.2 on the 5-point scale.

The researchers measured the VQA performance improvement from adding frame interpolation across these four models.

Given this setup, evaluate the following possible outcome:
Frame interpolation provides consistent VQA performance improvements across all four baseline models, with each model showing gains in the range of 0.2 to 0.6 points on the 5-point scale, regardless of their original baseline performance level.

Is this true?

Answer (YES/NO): NO